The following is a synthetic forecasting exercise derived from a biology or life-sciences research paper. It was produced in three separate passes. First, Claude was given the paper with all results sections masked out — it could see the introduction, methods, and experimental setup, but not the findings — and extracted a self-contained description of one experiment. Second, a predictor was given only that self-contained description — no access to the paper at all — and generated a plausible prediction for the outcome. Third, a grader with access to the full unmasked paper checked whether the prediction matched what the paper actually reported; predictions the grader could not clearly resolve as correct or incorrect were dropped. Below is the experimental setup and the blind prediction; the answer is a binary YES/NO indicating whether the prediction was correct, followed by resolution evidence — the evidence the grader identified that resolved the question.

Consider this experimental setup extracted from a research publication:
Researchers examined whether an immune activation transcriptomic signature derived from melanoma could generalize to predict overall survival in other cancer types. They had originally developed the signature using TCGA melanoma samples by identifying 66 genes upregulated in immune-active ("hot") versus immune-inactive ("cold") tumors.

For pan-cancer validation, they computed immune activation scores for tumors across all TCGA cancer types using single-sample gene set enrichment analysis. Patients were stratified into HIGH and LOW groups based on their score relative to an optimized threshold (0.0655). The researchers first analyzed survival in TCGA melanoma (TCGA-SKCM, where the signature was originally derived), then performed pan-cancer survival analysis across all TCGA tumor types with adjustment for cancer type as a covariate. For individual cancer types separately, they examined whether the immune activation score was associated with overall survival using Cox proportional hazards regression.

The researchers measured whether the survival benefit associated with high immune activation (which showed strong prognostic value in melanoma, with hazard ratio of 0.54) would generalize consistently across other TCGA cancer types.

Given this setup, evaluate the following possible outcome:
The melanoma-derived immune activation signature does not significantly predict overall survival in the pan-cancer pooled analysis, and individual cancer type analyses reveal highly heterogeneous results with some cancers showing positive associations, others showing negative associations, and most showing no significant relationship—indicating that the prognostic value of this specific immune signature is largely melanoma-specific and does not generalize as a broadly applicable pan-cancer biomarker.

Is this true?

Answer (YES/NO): NO